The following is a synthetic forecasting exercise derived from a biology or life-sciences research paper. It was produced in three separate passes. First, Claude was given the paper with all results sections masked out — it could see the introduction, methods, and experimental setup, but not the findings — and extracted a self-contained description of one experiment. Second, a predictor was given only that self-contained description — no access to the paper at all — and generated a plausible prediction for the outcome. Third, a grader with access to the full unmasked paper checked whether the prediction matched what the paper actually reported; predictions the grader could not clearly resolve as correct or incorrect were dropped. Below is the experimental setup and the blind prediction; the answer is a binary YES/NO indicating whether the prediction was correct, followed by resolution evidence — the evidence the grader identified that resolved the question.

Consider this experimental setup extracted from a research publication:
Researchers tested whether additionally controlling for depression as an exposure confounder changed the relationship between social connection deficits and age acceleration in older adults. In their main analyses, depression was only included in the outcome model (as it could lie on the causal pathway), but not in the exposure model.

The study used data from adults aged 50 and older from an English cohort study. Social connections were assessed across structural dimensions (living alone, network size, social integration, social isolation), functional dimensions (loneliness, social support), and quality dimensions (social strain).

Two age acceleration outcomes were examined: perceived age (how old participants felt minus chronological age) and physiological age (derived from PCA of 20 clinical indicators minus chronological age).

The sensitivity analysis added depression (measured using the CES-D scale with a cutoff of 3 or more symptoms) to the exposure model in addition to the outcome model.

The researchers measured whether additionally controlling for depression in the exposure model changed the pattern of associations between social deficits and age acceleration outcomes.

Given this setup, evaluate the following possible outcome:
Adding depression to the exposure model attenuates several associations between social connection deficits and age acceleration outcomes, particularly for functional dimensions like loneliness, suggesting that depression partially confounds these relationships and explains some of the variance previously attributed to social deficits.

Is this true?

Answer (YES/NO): NO